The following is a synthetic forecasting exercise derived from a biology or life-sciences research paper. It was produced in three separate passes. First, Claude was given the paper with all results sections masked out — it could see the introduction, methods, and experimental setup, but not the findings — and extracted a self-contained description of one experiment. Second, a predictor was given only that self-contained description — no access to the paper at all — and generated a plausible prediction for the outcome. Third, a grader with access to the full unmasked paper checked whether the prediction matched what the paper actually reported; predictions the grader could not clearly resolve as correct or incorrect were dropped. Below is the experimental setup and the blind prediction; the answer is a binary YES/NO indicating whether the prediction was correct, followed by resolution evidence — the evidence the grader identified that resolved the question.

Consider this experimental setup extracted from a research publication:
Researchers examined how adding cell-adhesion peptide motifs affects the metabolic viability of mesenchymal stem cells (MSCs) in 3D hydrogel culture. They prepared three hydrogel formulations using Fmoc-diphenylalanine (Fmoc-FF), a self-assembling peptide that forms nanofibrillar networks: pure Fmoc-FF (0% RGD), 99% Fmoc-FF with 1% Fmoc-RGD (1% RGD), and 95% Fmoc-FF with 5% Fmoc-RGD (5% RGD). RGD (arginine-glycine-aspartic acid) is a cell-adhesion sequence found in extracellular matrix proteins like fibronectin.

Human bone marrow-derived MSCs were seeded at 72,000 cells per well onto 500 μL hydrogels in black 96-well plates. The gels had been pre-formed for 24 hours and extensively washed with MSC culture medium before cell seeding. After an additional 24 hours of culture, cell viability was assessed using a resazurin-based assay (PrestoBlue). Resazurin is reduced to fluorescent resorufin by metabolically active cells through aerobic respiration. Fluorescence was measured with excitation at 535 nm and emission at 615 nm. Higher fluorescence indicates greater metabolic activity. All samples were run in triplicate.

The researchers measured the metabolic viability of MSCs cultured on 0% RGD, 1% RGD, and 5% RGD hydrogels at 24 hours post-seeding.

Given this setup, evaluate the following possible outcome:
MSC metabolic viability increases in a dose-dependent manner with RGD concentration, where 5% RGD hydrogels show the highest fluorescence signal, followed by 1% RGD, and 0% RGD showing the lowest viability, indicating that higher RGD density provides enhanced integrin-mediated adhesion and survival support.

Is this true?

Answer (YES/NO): NO